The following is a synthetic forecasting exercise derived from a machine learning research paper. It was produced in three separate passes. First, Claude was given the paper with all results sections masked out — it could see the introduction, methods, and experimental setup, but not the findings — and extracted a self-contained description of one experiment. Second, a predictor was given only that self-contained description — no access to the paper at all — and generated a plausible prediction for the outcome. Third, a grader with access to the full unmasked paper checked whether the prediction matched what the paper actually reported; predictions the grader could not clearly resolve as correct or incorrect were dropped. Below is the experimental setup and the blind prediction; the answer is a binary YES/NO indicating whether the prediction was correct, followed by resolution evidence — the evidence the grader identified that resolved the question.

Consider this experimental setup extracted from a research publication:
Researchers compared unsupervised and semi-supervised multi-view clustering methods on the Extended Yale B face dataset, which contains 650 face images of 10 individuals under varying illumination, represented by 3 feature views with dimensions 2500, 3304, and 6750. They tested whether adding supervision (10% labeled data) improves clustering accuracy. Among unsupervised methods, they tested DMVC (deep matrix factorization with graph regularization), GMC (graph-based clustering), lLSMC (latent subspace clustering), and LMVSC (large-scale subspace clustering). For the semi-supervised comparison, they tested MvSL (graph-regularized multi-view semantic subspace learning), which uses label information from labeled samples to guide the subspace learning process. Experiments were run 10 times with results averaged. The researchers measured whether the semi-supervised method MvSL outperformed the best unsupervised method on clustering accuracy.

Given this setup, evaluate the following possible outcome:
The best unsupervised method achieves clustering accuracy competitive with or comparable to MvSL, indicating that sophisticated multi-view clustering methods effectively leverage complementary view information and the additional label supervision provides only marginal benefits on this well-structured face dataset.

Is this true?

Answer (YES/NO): NO